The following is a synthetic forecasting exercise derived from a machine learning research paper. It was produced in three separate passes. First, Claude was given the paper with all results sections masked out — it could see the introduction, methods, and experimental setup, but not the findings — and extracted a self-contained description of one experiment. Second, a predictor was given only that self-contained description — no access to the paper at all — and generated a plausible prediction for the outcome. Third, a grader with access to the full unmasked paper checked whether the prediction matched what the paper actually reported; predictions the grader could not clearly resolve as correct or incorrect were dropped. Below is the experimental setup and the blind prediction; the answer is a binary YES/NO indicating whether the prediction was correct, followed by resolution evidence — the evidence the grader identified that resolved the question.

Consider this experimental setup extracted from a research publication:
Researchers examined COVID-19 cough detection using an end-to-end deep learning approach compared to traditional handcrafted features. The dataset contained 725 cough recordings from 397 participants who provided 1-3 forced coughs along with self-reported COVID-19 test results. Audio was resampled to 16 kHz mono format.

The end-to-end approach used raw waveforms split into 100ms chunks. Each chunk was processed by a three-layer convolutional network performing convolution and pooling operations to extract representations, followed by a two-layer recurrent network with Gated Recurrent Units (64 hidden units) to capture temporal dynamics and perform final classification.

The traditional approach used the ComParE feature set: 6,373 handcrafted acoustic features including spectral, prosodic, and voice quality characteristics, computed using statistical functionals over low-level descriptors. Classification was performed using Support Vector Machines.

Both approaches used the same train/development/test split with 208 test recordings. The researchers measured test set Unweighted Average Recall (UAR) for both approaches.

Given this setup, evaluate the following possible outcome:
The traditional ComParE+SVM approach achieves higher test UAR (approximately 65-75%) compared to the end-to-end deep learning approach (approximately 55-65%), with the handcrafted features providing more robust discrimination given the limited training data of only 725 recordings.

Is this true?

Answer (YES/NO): NO